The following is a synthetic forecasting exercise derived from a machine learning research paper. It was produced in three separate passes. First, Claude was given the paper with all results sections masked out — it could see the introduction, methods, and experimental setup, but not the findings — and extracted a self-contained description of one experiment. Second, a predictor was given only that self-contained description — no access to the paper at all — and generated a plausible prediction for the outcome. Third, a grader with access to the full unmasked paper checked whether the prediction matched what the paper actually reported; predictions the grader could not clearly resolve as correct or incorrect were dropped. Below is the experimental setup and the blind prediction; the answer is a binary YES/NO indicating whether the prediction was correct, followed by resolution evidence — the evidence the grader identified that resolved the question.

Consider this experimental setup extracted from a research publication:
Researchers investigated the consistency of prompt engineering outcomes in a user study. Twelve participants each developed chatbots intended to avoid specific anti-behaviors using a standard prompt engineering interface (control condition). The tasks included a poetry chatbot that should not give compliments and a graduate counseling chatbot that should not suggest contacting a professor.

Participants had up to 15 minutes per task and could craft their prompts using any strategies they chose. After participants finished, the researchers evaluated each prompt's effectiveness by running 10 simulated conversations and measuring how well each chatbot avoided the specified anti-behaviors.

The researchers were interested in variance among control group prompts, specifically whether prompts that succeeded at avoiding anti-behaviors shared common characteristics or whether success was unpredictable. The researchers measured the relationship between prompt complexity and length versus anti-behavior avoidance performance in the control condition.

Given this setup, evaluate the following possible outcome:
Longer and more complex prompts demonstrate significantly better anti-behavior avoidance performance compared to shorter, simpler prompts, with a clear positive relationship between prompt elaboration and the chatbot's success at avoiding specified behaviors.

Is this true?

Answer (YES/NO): NO